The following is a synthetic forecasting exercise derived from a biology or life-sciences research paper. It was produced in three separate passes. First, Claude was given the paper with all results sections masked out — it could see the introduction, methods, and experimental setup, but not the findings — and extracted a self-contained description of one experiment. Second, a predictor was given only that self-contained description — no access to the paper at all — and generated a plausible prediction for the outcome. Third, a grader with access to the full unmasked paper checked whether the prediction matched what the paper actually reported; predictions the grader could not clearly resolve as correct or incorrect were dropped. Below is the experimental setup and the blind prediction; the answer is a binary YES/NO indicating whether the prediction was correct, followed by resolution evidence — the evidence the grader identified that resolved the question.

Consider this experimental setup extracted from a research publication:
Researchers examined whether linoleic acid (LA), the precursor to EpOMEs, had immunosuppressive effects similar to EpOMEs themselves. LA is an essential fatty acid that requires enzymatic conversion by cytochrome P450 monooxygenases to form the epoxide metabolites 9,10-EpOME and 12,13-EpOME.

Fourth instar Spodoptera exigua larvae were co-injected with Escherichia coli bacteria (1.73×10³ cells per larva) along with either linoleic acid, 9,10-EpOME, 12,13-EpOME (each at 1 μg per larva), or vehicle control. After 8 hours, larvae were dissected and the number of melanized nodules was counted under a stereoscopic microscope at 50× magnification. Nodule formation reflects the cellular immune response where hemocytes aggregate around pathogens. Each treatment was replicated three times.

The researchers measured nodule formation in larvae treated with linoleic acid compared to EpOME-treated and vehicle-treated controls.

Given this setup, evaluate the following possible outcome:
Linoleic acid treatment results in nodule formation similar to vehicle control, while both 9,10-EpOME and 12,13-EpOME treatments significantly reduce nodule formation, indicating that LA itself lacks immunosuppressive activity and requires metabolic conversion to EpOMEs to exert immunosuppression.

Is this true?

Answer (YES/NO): NO